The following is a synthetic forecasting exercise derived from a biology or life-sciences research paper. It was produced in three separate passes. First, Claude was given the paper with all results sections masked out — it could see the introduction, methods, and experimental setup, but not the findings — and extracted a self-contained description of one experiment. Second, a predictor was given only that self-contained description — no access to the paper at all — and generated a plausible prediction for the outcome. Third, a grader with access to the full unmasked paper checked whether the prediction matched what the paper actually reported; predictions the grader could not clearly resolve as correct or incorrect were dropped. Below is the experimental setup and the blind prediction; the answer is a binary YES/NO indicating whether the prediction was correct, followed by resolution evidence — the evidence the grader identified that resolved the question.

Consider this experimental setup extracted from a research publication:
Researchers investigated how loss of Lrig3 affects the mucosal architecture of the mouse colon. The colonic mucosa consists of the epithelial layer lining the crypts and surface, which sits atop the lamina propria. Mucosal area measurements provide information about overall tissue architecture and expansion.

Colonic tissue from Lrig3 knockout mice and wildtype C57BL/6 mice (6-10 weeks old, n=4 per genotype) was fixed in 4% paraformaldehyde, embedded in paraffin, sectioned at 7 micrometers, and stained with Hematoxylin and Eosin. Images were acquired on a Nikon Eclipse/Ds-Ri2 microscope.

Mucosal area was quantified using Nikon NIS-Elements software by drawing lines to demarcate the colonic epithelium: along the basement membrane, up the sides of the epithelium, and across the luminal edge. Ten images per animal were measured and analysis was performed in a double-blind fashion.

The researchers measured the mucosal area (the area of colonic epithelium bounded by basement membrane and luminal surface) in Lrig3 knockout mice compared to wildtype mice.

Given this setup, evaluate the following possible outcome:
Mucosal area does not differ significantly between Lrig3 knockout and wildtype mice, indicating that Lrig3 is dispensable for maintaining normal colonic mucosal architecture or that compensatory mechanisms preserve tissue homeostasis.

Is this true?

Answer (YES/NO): NO